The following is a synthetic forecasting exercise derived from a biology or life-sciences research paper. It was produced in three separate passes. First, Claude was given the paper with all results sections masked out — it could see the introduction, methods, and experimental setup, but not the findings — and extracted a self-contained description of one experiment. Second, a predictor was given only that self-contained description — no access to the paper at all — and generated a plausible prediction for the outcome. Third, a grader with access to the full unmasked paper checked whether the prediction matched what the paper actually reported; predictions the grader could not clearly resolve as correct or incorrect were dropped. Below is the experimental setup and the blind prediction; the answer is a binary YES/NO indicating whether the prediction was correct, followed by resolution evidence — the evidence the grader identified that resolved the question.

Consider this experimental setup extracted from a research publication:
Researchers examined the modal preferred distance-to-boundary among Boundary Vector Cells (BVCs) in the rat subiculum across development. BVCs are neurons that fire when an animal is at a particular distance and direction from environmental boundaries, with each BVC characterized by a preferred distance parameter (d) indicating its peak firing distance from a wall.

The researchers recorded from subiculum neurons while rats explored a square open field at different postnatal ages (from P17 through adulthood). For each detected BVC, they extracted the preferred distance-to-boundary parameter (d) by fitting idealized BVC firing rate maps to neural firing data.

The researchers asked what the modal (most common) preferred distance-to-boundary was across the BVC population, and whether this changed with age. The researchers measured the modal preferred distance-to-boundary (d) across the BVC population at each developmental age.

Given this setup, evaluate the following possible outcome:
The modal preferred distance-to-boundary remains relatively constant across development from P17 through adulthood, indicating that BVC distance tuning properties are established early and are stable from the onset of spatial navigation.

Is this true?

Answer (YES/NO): YES